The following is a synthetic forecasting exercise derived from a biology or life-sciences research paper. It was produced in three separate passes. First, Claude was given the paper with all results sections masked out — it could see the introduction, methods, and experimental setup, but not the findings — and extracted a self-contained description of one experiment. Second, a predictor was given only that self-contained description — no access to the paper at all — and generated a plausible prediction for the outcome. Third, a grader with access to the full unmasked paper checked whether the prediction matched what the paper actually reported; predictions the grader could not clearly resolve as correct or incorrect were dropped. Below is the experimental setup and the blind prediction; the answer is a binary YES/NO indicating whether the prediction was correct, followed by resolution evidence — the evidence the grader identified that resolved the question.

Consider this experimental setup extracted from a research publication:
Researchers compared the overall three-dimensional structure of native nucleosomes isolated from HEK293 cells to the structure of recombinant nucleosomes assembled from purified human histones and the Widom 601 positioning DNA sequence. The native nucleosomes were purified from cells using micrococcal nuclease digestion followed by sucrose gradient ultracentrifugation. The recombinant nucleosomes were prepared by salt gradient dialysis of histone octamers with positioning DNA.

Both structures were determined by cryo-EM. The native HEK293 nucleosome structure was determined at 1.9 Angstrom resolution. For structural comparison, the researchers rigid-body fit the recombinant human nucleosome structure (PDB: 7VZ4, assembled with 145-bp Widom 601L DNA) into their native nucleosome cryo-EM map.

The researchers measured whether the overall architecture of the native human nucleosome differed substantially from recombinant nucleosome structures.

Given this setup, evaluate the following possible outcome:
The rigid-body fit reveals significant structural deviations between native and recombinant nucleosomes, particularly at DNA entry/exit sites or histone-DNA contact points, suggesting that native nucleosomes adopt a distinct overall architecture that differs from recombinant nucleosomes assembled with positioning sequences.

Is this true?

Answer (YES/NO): NO